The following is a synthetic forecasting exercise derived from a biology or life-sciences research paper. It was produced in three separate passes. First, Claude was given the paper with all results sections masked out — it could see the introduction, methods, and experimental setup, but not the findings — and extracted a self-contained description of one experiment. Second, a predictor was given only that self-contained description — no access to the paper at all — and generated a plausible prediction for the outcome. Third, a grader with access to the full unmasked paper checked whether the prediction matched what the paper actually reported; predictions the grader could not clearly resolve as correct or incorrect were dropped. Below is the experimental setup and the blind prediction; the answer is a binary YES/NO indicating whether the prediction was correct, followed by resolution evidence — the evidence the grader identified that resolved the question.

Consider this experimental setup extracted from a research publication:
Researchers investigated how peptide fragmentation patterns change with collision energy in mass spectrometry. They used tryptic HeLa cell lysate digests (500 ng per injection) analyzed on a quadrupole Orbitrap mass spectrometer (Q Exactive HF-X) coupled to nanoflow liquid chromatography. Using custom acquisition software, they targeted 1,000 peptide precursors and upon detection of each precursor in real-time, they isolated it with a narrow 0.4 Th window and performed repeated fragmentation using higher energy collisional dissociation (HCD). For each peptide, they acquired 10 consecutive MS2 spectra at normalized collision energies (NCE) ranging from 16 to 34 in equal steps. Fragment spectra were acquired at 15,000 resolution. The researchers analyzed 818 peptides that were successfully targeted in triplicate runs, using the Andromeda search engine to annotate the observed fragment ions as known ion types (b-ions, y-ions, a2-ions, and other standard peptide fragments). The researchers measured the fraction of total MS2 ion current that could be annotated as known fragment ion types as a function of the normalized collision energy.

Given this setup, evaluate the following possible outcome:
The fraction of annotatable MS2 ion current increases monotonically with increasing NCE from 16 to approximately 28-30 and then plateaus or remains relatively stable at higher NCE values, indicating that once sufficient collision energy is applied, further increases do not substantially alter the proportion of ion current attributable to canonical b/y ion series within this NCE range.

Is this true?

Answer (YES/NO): NO